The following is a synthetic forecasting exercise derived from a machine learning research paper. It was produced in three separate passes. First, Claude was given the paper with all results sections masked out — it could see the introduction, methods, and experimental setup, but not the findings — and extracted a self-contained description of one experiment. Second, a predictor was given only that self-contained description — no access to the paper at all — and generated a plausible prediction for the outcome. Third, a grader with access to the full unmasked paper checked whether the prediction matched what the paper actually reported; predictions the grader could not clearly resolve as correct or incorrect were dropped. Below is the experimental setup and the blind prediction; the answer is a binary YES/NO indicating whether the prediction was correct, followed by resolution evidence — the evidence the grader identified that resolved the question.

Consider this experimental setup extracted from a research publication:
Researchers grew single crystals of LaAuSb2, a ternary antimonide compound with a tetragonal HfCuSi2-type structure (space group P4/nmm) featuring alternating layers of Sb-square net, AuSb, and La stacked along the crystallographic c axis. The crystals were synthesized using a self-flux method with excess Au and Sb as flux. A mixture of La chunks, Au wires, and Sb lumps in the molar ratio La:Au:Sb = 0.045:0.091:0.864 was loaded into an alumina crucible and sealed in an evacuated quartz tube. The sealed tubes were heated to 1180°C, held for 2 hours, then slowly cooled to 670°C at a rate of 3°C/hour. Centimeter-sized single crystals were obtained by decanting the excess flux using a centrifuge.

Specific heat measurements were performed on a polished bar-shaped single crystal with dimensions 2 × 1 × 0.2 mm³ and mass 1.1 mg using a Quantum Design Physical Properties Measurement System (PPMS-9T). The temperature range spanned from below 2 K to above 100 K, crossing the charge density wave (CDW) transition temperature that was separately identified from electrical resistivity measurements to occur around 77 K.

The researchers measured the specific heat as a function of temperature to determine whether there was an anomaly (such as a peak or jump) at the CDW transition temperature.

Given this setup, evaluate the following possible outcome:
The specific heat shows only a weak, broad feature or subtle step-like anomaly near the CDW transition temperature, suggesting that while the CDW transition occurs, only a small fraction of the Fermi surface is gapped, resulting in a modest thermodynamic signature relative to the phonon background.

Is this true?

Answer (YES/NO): NO